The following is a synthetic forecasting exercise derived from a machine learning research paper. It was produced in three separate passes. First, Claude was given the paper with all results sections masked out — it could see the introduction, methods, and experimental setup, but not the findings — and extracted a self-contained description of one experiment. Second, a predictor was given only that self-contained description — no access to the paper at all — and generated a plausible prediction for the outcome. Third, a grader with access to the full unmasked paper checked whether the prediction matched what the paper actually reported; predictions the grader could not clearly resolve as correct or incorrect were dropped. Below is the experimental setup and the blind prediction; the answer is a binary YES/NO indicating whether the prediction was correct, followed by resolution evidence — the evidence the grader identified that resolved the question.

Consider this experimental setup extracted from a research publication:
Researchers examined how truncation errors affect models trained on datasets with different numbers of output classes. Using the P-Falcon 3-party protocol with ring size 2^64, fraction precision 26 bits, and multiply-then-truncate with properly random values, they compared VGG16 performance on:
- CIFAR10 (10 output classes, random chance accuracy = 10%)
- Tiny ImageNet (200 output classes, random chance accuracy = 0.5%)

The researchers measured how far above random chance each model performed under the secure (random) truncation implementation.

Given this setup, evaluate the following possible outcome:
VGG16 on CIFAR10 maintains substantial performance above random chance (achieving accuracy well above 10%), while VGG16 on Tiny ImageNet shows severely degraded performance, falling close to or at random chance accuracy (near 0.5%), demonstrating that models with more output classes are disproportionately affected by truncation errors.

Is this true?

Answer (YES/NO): NO